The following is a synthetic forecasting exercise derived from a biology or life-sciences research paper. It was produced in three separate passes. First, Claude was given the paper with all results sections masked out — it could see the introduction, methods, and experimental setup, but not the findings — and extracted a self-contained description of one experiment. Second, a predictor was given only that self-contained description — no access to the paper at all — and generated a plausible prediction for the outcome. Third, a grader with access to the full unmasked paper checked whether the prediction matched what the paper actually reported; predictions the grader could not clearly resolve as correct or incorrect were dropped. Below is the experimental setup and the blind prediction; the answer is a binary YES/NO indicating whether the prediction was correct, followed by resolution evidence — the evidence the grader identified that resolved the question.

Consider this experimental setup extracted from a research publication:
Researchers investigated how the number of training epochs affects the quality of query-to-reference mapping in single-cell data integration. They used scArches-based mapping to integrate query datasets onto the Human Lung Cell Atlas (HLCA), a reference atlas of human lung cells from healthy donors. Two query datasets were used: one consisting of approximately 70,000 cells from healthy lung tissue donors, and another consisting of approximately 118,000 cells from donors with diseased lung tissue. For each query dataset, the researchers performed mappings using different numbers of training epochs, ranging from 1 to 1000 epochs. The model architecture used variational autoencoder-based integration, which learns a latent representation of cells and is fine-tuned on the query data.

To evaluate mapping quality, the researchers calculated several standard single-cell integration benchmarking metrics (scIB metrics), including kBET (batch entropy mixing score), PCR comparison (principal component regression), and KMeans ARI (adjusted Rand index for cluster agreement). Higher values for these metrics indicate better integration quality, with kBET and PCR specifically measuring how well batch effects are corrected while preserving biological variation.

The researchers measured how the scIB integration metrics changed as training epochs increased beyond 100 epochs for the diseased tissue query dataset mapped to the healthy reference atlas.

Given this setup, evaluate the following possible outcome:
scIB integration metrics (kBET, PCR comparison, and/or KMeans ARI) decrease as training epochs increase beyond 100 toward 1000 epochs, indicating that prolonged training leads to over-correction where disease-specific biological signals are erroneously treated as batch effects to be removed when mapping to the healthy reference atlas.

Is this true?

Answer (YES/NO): YES